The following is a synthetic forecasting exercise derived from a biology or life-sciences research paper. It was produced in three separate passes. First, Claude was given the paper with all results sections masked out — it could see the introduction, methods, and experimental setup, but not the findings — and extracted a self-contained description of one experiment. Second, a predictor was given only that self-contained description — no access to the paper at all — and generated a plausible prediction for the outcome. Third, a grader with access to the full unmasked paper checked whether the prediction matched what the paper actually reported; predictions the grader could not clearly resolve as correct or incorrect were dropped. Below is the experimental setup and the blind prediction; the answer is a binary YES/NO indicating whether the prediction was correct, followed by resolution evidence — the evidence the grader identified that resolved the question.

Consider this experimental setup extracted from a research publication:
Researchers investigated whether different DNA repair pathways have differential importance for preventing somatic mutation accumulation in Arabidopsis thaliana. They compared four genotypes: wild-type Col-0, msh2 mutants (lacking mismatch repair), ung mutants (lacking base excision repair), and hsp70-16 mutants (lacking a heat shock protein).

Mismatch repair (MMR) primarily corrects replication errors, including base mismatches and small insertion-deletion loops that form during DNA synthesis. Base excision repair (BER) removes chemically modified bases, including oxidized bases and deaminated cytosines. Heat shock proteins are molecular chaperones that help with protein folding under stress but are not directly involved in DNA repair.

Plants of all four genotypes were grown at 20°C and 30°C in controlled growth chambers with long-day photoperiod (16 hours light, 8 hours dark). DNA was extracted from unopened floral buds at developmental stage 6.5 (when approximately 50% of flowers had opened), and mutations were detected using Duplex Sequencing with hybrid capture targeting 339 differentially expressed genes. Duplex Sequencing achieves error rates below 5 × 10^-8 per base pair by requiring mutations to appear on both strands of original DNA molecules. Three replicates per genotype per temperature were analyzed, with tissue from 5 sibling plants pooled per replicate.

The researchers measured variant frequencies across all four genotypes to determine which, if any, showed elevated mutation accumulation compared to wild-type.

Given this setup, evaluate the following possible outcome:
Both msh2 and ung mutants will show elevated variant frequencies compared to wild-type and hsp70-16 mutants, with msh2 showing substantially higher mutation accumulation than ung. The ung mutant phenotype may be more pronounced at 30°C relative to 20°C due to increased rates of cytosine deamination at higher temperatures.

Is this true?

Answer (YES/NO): NO